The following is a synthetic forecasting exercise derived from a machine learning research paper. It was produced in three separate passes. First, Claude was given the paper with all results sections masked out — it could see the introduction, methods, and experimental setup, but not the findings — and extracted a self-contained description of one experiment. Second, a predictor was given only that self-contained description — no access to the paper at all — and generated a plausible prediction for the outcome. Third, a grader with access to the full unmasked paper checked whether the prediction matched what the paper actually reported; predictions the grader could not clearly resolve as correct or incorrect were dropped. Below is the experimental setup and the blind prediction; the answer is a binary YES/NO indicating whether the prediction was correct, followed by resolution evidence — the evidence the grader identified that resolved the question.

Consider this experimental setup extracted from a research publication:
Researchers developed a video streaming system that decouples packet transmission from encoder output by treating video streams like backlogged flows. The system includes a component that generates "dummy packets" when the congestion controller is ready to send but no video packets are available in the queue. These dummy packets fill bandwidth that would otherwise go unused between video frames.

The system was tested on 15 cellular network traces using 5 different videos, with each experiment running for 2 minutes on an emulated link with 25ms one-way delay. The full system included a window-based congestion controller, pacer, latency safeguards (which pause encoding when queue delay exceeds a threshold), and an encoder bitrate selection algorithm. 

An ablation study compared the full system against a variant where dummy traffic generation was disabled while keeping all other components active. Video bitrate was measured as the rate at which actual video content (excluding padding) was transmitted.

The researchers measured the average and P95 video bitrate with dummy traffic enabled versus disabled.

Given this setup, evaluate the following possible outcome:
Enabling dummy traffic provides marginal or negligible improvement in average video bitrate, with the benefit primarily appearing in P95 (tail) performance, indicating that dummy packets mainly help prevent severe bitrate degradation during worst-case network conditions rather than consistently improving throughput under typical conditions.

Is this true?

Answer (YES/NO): NO